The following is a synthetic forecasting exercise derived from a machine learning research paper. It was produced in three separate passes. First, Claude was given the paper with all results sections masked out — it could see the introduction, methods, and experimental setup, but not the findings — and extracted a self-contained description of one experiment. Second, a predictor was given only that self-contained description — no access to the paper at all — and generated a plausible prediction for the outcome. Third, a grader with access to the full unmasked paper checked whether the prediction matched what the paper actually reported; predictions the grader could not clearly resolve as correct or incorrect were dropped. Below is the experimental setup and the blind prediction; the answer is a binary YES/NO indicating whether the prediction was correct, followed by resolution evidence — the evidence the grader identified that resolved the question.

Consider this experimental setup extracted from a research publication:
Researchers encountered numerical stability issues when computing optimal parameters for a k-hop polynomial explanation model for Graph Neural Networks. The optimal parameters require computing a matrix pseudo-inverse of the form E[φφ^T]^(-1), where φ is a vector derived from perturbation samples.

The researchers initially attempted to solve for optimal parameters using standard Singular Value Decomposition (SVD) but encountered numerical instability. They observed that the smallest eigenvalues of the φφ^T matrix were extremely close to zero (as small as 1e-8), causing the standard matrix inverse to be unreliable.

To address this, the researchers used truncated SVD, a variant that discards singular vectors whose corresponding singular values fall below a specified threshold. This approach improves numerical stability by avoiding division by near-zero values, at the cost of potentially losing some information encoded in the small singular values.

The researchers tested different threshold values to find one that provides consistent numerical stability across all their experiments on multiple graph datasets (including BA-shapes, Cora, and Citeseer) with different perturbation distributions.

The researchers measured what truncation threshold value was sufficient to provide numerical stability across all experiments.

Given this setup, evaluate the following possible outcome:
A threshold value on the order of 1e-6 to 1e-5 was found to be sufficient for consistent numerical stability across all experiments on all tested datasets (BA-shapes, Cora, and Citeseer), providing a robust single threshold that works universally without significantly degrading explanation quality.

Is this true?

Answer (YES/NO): NO